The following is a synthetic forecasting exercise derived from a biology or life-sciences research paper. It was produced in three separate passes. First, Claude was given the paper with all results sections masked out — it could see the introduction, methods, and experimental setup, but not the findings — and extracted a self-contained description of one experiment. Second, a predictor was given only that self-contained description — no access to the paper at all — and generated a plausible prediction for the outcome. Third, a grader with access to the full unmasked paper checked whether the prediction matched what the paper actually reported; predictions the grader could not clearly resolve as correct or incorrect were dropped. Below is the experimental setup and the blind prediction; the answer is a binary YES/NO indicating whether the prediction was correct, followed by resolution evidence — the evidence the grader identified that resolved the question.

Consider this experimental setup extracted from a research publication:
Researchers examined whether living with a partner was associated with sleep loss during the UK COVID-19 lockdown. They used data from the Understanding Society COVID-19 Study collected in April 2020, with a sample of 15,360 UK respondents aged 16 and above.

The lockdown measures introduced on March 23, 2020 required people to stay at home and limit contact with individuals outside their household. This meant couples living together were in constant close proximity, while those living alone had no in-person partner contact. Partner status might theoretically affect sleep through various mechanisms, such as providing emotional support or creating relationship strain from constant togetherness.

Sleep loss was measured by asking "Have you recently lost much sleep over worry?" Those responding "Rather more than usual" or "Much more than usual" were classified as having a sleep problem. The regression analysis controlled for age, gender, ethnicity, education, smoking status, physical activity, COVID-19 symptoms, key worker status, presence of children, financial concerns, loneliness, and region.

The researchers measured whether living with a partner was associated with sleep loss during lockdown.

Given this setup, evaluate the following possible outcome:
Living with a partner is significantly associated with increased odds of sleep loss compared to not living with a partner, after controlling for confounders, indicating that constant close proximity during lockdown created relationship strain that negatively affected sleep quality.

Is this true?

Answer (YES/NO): NO